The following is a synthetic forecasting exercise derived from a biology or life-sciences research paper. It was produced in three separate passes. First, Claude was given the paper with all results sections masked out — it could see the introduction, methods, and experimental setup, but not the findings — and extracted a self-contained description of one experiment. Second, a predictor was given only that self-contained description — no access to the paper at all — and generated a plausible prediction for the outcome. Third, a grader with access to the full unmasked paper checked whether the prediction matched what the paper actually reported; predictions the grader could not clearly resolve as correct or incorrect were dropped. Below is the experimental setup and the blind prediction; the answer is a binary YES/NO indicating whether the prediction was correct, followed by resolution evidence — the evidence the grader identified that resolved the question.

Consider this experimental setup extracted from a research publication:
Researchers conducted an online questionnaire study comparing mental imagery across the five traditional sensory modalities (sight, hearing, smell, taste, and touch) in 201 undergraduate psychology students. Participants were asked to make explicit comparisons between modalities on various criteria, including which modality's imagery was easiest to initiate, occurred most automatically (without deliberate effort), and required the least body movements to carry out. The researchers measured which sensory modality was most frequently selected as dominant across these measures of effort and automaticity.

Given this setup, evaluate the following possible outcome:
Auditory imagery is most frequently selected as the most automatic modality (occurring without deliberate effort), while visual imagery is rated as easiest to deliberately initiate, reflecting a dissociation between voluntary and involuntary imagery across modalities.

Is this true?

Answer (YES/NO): NO